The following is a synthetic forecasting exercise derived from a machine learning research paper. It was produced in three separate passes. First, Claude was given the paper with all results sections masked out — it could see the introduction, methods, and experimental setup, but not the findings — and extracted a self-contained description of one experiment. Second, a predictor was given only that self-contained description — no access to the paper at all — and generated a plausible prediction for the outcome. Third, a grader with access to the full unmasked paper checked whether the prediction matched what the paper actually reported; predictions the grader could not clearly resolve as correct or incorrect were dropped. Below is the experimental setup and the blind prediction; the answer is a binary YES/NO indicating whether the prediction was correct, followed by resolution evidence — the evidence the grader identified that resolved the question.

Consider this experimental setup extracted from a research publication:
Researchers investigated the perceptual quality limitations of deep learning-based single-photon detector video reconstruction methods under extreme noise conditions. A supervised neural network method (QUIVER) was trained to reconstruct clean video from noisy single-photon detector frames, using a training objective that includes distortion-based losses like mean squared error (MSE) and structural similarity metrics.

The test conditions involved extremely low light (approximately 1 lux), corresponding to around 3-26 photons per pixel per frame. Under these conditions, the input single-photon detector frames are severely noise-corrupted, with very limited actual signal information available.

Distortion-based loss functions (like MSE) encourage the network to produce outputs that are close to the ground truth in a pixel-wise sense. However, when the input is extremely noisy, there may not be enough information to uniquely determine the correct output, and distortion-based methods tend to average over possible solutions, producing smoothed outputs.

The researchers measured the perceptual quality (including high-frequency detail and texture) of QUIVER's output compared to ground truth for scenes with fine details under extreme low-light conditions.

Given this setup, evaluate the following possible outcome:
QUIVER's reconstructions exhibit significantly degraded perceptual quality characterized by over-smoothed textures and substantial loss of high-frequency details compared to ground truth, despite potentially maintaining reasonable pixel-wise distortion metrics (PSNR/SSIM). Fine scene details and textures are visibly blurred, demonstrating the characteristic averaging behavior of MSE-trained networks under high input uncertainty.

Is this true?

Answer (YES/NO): YES